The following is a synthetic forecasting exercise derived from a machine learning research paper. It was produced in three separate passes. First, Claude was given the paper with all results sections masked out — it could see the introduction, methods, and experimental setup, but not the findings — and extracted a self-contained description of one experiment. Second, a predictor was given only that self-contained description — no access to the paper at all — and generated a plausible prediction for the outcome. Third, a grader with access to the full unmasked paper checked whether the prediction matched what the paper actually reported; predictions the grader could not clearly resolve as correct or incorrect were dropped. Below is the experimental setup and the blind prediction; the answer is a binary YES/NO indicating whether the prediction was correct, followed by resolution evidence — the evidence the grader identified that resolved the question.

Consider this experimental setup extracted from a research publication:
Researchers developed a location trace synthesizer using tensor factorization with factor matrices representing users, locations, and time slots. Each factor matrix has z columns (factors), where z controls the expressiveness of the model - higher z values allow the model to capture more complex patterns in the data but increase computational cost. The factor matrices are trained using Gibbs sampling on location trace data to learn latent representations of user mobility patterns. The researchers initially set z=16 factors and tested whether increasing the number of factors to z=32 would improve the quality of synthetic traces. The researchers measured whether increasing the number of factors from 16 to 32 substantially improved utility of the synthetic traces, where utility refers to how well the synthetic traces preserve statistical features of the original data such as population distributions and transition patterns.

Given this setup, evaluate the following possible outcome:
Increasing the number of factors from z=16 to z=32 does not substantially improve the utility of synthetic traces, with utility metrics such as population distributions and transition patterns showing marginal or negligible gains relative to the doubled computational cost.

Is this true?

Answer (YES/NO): YES